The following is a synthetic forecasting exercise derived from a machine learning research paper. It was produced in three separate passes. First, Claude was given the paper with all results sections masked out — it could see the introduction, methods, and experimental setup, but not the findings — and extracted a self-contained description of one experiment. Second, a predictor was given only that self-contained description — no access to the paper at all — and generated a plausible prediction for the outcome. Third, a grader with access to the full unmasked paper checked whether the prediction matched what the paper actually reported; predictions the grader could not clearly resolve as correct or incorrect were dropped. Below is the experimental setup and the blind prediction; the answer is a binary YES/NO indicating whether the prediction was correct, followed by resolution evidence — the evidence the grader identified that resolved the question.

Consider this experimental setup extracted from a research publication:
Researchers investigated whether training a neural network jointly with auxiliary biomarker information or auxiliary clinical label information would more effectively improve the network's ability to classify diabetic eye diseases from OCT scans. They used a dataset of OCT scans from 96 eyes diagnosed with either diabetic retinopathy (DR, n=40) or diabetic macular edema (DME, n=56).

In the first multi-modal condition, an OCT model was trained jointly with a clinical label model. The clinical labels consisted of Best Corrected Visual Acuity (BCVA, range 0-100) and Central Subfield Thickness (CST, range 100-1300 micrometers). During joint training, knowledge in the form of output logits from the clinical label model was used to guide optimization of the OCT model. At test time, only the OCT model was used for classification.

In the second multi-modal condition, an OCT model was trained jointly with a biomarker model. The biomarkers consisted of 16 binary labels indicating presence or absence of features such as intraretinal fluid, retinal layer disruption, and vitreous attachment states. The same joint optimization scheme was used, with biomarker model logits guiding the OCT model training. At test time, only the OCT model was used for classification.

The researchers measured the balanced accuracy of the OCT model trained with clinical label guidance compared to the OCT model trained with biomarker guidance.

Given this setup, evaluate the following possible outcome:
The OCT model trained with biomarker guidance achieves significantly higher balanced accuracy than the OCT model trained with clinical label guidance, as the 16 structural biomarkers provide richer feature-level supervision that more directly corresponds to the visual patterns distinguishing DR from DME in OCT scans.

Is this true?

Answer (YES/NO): NO